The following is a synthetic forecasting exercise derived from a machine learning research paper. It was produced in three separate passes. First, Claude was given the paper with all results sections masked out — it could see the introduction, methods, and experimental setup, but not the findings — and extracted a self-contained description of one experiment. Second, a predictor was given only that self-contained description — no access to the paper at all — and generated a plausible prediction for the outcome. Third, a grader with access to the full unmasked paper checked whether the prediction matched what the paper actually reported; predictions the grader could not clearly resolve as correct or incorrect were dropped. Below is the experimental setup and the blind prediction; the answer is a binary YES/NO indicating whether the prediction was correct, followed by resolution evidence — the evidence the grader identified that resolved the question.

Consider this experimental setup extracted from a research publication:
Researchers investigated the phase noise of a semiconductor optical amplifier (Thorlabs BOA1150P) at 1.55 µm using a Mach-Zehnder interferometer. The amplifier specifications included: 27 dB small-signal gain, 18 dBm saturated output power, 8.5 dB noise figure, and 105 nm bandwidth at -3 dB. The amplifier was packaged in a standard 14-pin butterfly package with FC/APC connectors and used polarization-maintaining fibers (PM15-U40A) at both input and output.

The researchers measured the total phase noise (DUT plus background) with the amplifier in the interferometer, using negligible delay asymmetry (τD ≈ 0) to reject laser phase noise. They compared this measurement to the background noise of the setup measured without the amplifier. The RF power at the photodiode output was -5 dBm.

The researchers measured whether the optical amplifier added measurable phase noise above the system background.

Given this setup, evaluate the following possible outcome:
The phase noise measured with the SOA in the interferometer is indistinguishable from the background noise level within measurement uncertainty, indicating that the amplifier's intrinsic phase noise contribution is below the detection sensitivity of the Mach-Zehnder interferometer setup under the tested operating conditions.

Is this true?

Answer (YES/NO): NO